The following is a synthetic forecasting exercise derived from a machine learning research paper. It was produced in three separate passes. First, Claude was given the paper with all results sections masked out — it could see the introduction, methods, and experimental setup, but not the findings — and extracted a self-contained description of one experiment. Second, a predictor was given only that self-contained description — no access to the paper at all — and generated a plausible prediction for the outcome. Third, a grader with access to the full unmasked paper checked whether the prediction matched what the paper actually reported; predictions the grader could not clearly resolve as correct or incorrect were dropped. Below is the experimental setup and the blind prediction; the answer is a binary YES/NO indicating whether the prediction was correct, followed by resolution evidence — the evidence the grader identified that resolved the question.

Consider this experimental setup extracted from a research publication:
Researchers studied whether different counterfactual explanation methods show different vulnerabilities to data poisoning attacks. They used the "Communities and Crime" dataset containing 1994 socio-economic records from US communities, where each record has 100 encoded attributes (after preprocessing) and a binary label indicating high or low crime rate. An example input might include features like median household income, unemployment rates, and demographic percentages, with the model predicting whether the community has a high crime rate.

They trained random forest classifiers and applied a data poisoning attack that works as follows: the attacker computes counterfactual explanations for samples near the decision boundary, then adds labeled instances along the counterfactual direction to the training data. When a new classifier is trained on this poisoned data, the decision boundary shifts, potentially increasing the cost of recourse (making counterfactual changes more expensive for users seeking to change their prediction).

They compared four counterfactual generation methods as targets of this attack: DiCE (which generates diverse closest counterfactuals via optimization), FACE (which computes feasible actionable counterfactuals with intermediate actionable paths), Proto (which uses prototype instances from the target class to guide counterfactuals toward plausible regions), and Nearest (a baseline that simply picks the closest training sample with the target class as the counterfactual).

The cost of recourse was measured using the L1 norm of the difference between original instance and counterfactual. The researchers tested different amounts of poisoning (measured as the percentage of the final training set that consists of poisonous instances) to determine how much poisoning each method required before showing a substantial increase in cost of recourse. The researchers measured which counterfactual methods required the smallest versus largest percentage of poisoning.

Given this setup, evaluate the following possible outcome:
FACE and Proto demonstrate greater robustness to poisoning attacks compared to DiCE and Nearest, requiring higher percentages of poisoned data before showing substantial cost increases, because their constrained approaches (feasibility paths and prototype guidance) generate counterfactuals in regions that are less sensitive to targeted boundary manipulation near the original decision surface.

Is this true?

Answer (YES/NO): YES